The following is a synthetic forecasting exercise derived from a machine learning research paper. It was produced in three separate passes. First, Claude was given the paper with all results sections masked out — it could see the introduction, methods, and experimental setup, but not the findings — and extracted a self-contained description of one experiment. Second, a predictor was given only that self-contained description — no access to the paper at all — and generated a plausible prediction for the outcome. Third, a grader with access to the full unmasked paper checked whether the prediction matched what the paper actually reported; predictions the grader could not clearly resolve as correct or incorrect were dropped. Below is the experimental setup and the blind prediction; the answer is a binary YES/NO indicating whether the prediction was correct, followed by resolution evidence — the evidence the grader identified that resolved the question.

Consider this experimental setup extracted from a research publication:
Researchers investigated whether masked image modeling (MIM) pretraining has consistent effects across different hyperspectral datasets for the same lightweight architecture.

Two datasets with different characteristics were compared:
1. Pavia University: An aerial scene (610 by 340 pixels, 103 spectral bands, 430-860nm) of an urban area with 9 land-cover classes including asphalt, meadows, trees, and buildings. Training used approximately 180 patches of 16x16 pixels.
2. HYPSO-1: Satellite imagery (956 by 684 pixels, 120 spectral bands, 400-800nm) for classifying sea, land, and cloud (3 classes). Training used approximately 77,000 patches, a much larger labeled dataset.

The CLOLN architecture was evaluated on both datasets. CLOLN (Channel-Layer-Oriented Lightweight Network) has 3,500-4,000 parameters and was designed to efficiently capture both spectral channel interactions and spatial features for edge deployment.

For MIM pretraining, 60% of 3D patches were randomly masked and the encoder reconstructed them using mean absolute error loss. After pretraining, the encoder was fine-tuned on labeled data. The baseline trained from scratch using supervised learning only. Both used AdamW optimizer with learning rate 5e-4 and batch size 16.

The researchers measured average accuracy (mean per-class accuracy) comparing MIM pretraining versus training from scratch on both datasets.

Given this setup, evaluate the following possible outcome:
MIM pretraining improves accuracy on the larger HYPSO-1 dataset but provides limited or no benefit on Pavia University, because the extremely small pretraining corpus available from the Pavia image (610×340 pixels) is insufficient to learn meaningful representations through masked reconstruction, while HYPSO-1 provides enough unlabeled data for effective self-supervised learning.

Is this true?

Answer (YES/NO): NO